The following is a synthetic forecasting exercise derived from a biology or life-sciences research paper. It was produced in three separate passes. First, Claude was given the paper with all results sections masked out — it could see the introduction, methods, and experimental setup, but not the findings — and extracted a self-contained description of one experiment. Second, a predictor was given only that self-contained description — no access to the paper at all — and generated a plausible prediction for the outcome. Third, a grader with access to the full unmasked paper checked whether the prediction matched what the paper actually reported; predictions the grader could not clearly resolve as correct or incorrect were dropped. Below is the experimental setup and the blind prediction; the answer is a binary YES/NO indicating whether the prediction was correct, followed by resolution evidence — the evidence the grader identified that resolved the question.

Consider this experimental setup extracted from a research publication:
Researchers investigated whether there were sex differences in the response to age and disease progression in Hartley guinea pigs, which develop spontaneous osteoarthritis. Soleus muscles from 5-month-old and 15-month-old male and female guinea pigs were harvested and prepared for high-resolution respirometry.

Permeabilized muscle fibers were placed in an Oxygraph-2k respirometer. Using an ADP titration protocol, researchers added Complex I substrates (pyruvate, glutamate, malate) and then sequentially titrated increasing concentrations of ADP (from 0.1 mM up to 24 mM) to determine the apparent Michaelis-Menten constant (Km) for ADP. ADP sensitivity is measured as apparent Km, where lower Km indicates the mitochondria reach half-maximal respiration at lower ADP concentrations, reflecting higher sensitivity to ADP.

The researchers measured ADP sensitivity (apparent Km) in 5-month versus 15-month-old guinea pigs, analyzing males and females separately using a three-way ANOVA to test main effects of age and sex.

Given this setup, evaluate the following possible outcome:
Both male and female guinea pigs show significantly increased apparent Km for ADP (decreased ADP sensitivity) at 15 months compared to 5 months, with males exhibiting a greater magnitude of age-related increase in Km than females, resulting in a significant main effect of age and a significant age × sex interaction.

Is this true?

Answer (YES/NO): NO